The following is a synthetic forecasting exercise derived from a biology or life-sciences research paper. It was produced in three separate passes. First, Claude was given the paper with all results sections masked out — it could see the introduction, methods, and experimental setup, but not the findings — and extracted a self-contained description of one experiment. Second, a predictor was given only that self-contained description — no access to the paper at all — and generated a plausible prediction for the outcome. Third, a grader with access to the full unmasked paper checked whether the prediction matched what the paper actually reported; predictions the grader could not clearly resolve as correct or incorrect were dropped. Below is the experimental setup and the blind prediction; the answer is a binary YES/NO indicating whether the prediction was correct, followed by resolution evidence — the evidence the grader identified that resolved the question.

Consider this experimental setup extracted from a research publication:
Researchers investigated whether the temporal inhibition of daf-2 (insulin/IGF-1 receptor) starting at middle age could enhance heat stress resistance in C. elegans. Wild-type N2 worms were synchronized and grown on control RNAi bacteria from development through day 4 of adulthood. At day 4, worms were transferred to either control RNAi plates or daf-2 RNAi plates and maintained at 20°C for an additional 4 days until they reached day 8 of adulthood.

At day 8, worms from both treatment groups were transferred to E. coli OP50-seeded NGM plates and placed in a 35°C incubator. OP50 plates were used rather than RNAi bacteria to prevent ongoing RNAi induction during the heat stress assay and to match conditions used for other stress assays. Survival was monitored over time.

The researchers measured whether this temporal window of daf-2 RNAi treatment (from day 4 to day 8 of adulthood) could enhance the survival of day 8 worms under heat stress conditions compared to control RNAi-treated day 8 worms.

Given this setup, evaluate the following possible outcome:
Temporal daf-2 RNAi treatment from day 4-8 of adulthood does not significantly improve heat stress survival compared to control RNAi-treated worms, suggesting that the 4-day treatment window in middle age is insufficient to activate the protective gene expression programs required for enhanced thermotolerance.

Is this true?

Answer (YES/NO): YES